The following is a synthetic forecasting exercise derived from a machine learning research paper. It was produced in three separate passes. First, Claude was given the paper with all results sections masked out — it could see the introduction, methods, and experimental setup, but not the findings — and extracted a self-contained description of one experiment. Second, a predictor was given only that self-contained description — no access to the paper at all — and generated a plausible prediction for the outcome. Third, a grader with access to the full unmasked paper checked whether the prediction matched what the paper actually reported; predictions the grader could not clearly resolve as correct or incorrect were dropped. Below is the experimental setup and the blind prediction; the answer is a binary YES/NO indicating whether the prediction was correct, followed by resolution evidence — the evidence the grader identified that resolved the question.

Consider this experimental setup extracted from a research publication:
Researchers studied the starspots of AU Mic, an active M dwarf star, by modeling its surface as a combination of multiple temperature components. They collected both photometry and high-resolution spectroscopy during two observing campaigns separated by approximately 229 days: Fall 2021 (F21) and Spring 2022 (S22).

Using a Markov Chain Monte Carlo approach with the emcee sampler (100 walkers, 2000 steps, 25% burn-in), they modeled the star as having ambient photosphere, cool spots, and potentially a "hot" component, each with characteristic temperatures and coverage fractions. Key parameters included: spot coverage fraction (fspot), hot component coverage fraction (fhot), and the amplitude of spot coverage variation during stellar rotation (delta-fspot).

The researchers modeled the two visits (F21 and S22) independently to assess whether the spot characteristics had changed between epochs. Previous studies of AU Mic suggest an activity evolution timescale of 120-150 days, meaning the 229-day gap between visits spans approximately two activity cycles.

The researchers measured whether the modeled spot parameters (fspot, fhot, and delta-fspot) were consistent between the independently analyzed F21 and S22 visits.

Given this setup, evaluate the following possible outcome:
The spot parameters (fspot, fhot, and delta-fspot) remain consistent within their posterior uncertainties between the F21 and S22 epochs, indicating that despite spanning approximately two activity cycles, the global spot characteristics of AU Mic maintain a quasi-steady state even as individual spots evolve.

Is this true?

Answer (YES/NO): YES